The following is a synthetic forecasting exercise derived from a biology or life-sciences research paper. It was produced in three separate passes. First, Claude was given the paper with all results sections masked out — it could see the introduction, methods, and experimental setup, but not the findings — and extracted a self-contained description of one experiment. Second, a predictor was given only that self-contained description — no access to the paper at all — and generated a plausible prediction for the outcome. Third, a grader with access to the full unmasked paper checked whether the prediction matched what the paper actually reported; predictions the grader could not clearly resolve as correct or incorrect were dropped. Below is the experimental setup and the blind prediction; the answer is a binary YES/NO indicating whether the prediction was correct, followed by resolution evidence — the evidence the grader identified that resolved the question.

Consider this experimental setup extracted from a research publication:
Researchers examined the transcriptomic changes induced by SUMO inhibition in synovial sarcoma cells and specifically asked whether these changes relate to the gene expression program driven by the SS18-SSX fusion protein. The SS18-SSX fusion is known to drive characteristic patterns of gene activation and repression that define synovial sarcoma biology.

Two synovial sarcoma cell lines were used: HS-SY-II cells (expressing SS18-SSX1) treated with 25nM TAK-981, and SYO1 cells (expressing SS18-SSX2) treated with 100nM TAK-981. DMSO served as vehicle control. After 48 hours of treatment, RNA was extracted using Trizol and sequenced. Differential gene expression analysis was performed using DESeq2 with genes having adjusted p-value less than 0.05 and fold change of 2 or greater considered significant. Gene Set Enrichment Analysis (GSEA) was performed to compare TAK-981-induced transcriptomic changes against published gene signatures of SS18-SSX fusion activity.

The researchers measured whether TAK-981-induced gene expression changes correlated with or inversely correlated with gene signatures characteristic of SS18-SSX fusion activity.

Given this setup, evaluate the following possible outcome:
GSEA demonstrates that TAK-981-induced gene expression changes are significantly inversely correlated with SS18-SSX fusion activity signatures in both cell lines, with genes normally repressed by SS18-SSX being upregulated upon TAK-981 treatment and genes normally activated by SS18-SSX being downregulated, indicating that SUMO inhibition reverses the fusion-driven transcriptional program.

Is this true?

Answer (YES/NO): YES